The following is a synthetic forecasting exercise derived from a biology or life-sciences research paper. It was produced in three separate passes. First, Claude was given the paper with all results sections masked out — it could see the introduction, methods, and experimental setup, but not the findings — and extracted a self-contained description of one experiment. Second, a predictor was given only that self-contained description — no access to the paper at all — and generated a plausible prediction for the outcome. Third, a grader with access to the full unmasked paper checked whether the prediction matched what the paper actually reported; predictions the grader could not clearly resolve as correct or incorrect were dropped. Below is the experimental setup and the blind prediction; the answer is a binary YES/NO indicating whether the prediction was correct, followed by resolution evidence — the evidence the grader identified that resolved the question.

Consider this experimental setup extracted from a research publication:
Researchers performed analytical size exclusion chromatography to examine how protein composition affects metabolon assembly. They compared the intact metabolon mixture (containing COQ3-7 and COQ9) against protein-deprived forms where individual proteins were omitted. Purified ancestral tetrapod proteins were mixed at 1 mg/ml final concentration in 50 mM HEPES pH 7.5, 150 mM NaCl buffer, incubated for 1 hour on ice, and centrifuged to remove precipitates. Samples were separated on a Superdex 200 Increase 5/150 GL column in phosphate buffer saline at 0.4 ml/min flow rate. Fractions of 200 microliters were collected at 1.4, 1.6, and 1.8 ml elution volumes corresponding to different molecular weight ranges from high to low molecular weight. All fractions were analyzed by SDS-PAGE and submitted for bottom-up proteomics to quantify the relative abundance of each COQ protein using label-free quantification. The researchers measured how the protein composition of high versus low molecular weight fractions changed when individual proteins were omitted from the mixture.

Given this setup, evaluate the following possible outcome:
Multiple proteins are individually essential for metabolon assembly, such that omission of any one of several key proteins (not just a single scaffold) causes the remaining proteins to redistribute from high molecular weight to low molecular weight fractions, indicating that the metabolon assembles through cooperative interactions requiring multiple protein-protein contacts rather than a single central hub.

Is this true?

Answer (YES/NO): YES